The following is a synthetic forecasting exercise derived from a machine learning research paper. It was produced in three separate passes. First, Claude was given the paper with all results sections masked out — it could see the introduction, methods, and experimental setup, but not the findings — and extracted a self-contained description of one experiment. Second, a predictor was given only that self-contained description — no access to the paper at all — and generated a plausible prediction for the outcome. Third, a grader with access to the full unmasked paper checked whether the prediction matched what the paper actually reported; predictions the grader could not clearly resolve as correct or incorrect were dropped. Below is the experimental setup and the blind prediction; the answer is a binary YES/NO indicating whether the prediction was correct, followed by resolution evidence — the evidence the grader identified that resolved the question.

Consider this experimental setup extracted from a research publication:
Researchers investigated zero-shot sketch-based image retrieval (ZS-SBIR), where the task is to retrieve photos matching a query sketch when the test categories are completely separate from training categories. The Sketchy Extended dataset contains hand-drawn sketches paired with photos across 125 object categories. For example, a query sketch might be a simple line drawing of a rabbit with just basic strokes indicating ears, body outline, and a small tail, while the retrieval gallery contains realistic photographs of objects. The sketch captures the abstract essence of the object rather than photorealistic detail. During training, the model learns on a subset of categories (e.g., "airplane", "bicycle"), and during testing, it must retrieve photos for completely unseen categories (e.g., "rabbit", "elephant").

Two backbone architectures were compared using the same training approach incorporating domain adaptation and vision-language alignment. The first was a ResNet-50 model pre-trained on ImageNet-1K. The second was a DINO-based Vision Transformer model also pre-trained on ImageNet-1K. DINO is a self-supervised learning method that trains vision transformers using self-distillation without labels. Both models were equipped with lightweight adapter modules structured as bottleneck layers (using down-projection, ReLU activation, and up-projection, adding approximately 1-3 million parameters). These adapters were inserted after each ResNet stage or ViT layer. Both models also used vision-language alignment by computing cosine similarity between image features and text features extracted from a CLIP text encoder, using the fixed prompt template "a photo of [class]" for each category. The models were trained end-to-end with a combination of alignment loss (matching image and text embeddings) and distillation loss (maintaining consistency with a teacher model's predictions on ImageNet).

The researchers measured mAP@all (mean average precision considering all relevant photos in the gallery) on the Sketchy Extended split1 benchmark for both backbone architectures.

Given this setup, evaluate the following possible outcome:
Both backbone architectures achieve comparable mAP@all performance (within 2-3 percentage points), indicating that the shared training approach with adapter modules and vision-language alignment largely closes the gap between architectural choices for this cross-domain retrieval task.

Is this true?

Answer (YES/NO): NO